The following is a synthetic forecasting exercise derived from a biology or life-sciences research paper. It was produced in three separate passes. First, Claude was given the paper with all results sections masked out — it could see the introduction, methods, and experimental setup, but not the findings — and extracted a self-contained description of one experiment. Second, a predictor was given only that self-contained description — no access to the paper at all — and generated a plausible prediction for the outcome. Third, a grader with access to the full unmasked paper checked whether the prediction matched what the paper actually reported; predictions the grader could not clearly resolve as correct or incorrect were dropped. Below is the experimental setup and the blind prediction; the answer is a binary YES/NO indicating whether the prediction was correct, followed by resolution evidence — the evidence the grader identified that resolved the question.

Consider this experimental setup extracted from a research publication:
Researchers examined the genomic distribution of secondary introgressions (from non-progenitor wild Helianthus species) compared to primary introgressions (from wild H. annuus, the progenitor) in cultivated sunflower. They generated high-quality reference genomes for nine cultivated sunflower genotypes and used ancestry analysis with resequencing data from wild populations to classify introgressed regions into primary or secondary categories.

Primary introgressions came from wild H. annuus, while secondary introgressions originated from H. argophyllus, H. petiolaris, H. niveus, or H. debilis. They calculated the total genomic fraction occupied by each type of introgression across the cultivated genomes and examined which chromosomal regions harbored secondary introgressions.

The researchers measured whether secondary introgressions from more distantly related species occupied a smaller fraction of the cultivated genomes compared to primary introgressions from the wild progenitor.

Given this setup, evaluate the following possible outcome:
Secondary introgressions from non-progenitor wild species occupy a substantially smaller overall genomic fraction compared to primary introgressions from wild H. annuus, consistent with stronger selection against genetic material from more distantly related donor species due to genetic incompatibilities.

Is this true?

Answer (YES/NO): YES